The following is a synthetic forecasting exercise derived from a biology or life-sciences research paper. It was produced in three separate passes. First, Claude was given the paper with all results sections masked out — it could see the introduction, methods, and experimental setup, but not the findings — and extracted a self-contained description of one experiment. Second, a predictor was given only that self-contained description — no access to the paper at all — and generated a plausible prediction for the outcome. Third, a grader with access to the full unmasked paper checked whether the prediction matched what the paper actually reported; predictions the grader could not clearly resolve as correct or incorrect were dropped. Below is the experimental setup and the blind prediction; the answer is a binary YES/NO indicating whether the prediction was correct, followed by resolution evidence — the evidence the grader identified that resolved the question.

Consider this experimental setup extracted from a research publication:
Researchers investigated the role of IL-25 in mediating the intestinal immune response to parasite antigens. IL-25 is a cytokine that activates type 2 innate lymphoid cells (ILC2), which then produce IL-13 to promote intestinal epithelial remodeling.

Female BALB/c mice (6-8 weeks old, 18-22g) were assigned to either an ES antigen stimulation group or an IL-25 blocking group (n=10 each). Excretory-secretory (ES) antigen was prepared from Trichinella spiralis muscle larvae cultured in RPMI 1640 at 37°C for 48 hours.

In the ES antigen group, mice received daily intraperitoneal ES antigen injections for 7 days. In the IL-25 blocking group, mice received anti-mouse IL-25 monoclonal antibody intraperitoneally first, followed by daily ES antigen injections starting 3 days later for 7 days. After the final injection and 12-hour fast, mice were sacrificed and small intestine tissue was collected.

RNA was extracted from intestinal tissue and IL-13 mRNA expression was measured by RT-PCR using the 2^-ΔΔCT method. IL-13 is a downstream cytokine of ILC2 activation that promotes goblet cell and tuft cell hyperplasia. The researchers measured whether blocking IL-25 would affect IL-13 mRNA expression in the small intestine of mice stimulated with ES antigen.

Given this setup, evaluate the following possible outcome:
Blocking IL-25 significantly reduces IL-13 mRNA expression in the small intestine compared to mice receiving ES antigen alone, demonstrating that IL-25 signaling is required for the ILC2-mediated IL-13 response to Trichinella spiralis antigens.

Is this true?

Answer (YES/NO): YES